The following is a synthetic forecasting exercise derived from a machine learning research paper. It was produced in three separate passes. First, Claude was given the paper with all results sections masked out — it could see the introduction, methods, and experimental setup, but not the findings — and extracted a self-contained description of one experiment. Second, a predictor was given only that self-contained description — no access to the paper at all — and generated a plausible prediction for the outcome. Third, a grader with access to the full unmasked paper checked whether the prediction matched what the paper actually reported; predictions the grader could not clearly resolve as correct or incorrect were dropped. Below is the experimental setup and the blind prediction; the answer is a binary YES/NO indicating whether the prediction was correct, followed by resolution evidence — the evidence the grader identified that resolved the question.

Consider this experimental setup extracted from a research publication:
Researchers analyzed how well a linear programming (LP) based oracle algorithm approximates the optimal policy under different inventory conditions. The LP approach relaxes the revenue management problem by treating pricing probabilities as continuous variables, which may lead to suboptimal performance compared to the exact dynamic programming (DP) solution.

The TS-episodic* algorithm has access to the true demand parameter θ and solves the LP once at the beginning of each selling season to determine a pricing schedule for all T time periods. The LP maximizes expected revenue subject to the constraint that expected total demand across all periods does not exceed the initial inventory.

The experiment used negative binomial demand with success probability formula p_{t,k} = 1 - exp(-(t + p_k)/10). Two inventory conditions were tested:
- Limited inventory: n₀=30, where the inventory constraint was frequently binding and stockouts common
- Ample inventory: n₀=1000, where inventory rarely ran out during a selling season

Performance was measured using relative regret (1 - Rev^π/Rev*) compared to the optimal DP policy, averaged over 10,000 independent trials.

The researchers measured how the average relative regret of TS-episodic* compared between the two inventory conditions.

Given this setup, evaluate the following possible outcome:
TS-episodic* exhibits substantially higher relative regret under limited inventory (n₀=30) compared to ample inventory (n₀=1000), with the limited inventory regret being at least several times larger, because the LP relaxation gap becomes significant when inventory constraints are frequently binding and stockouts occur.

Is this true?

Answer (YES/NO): YES